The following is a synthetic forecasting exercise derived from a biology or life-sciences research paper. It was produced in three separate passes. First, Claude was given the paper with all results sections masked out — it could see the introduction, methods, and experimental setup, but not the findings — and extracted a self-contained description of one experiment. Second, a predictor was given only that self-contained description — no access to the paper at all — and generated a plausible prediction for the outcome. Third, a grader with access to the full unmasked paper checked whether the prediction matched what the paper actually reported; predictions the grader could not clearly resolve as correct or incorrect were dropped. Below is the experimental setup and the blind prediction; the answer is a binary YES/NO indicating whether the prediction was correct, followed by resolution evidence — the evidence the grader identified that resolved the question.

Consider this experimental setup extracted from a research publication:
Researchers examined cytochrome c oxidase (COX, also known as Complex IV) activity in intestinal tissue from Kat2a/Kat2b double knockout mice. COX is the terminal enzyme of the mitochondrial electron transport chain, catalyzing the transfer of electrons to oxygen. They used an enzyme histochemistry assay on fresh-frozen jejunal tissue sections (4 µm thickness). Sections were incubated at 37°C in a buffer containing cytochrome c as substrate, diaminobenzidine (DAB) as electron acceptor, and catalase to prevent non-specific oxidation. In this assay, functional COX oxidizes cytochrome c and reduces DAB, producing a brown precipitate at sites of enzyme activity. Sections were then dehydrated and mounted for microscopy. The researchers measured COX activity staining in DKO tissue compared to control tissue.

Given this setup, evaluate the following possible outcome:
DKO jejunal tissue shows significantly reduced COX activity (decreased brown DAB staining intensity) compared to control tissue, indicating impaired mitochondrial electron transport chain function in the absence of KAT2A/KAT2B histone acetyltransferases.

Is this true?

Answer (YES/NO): YES